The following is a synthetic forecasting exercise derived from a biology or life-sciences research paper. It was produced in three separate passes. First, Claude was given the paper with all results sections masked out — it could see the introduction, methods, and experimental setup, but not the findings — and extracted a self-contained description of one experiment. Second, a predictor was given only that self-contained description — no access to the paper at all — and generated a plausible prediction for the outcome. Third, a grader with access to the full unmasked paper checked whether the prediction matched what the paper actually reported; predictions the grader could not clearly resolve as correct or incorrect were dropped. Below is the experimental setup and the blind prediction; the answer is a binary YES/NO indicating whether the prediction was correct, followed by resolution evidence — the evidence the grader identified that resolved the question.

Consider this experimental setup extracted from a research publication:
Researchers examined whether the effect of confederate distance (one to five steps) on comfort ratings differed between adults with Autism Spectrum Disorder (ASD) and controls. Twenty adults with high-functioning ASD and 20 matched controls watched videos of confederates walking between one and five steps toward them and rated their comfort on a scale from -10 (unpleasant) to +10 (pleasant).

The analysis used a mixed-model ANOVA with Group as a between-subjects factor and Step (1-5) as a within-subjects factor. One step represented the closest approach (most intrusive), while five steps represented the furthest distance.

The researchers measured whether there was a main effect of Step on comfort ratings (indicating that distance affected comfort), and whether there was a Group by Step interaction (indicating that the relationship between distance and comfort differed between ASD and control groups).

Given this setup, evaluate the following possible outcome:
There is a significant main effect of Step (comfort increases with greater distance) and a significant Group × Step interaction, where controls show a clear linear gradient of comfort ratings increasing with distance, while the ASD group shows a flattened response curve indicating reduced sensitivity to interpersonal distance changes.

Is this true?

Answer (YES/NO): NO